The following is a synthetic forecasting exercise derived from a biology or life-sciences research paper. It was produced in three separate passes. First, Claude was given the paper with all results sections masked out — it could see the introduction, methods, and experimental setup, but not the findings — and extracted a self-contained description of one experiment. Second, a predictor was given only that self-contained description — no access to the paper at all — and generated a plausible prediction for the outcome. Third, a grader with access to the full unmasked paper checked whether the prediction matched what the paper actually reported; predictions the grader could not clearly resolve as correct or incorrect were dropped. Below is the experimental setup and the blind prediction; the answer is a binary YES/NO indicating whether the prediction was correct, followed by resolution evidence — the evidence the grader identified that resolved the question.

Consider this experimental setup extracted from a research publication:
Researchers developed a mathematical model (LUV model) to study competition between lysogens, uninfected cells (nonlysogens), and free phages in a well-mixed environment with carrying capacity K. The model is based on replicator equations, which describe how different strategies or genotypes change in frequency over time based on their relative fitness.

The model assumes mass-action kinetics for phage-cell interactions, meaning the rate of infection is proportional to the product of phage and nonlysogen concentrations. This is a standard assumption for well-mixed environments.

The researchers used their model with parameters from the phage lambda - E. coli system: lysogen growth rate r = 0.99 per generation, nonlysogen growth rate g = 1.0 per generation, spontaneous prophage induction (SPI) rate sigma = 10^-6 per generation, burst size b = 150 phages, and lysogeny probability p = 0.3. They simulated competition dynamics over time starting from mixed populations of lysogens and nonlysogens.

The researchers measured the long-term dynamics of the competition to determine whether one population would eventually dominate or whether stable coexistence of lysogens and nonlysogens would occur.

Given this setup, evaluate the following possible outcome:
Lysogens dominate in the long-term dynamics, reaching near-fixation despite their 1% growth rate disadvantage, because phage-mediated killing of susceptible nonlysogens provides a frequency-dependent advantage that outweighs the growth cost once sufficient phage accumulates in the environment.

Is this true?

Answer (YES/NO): YES